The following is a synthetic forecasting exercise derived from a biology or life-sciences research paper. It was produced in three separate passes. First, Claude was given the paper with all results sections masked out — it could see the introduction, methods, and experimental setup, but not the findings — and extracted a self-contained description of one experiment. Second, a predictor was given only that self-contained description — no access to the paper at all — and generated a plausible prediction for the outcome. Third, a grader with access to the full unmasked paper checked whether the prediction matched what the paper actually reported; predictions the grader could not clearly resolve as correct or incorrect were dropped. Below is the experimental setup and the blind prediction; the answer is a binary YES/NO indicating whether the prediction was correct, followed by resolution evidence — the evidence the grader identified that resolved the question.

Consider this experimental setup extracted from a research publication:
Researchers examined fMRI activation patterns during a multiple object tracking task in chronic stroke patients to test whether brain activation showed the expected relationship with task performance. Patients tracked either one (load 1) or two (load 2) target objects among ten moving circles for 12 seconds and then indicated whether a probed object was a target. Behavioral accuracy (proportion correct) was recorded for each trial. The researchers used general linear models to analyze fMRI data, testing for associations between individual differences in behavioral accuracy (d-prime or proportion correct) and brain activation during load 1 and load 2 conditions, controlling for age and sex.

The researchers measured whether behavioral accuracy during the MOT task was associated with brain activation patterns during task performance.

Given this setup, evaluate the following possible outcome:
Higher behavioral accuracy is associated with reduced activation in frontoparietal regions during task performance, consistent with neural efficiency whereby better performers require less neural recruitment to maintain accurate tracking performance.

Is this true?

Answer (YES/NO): NO